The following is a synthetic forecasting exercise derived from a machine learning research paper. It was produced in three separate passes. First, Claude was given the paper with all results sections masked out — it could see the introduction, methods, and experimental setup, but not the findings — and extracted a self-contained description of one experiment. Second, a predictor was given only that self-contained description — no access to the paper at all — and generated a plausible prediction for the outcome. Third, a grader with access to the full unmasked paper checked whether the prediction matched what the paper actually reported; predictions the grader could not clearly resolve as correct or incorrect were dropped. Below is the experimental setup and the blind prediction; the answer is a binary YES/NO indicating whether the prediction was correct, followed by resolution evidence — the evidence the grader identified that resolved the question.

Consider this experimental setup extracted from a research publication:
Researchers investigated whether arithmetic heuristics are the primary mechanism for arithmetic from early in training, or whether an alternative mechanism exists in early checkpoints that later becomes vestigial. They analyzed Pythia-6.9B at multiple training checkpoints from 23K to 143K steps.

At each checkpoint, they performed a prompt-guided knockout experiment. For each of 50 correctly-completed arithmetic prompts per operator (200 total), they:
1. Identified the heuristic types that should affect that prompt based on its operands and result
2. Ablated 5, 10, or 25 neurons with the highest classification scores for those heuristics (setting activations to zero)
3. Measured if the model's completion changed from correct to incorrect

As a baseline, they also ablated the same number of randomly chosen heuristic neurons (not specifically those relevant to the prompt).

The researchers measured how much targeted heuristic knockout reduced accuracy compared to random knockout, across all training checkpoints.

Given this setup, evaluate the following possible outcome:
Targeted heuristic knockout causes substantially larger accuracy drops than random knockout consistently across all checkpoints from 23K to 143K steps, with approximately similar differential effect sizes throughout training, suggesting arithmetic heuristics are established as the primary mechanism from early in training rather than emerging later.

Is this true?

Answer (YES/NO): YES